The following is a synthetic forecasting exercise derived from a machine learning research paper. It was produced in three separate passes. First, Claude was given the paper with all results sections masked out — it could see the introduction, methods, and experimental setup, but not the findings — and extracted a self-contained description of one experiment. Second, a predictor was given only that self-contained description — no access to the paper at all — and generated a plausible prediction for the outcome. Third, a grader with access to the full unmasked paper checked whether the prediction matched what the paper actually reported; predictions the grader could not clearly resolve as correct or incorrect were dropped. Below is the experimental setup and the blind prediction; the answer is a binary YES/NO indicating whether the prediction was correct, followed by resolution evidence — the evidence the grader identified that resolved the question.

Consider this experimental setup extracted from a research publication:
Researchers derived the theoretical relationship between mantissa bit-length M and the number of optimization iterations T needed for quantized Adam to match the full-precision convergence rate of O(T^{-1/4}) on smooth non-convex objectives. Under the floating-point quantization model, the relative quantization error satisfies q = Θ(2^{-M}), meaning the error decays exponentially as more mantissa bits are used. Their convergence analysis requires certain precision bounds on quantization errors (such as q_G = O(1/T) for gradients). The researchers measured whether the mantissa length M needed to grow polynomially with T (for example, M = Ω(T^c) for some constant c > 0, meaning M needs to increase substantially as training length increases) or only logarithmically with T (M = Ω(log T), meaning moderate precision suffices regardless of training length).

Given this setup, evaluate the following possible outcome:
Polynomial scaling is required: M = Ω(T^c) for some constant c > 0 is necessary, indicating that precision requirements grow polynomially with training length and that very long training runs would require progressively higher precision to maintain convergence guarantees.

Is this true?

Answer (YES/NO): NO